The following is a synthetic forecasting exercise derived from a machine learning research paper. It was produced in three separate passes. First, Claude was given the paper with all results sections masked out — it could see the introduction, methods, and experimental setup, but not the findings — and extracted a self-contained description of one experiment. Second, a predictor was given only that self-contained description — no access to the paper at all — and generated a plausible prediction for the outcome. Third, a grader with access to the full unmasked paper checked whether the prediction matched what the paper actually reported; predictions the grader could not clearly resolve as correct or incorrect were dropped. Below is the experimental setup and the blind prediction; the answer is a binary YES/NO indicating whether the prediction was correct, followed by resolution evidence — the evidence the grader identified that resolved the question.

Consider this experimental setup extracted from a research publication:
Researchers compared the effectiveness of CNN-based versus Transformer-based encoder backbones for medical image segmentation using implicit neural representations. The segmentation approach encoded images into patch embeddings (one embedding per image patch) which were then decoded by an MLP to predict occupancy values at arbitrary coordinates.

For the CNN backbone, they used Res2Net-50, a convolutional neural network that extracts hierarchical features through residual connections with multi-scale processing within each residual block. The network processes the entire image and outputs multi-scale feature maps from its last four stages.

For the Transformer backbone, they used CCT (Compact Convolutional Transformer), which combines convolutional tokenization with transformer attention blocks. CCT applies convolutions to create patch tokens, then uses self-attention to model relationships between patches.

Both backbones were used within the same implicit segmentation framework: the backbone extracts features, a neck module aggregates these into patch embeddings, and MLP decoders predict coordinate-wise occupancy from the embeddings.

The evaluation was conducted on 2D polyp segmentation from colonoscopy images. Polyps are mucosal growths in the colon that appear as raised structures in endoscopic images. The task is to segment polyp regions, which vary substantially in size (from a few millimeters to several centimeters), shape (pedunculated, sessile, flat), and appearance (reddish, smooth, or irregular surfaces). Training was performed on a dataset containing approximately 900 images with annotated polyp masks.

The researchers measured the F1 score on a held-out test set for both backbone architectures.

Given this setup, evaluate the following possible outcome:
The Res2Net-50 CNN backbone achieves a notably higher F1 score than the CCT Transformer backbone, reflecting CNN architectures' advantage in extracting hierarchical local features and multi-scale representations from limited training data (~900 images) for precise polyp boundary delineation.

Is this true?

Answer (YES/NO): YES